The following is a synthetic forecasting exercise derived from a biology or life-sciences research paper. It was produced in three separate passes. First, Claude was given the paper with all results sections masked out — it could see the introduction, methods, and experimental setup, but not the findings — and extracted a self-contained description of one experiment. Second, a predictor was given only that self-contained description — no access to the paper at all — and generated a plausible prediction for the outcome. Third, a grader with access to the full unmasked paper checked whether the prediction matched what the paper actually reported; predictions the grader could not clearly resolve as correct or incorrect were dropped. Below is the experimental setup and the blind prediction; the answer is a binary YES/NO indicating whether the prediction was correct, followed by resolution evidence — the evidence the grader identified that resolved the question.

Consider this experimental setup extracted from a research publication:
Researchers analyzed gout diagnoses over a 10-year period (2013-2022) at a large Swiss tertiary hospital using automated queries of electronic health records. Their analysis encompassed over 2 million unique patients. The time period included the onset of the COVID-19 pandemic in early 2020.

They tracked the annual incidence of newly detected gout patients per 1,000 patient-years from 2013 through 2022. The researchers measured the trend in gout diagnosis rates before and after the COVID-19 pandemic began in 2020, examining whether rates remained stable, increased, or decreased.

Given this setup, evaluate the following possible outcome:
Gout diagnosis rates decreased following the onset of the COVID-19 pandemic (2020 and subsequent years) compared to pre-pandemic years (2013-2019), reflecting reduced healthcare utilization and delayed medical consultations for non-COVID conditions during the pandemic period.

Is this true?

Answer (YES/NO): YES